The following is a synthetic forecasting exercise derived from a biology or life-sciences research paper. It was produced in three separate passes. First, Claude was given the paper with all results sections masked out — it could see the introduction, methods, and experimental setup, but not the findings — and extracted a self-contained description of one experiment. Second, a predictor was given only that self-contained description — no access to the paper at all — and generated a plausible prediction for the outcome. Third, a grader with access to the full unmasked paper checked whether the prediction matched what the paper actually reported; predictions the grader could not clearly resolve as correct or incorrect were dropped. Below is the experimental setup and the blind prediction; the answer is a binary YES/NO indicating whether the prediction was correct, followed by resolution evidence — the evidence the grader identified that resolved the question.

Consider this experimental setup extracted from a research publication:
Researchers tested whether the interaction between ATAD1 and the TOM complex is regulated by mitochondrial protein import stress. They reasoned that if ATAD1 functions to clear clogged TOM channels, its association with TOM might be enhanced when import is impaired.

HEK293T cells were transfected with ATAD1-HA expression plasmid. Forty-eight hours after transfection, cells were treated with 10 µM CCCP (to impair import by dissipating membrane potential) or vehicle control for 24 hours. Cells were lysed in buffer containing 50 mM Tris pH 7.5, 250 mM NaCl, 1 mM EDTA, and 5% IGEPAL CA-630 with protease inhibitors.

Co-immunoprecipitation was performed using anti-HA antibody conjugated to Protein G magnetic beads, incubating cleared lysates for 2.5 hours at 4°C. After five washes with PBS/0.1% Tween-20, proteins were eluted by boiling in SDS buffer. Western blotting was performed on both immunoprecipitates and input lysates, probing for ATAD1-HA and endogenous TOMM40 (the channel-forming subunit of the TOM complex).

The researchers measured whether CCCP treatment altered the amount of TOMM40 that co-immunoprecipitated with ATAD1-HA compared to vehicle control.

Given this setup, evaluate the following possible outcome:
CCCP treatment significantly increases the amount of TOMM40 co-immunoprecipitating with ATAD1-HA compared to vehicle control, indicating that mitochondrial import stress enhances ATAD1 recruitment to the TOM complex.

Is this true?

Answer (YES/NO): YES